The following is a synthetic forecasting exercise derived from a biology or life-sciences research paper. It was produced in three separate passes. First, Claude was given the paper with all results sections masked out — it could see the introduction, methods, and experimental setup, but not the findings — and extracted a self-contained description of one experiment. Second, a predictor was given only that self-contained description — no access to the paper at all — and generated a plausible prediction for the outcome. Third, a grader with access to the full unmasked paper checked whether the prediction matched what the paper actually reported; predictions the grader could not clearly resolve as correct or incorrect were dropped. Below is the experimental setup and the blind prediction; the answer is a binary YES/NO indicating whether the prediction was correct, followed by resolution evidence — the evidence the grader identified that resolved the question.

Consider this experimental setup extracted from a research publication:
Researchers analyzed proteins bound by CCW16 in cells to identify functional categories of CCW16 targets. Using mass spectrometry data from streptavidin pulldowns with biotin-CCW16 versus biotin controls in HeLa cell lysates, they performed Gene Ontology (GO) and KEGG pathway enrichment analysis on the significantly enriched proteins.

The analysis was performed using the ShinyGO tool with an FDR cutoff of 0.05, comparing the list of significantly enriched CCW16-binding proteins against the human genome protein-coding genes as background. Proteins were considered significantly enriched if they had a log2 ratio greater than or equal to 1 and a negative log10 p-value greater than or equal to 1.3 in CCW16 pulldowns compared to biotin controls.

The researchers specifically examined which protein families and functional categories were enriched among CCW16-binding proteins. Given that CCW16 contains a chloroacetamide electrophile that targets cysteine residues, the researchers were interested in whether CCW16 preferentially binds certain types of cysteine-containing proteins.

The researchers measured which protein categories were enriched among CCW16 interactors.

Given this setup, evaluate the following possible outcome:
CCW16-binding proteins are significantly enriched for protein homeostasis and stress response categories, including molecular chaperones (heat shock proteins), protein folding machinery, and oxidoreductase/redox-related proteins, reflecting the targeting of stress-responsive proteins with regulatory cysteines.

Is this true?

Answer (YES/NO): NO